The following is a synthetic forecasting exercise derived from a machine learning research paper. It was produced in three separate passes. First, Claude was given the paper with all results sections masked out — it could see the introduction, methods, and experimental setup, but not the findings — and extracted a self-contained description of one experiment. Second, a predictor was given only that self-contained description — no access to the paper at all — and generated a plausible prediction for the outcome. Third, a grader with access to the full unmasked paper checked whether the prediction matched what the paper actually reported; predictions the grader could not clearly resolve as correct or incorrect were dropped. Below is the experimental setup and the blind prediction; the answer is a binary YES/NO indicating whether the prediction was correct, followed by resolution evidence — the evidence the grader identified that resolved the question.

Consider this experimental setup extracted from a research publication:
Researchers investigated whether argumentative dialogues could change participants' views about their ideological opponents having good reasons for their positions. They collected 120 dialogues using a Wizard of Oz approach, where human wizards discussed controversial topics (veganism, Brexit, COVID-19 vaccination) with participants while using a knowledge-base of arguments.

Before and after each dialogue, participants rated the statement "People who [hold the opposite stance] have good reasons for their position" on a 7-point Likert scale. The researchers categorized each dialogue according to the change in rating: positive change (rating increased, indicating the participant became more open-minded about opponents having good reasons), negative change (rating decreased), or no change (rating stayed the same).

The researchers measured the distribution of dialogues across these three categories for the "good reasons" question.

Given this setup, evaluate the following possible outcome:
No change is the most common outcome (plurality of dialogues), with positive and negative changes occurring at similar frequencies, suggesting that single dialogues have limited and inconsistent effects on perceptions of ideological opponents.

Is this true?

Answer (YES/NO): NO